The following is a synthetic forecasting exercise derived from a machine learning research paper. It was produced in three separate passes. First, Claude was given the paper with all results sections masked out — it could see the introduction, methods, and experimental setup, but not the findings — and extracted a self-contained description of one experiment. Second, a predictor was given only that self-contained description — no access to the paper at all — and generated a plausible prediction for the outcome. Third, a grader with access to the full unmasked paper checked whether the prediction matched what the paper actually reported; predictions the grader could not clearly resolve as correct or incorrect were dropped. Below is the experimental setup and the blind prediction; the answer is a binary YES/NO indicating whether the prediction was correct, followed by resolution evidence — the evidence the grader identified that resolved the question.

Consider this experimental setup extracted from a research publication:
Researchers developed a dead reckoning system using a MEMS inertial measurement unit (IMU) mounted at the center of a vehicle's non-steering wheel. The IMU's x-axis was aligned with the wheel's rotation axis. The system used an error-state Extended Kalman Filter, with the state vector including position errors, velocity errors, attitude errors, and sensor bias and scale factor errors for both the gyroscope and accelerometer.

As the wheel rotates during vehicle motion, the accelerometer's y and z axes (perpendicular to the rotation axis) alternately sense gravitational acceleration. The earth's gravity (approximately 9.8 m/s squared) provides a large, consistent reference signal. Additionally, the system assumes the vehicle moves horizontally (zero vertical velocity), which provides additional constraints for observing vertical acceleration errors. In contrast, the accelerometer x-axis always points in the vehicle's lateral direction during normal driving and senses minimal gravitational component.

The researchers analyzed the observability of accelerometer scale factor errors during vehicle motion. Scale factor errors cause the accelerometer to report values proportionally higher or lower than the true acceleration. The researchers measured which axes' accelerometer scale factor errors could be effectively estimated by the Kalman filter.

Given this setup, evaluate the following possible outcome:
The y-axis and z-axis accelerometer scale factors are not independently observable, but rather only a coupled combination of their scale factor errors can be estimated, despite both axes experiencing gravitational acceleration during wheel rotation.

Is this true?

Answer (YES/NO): NO